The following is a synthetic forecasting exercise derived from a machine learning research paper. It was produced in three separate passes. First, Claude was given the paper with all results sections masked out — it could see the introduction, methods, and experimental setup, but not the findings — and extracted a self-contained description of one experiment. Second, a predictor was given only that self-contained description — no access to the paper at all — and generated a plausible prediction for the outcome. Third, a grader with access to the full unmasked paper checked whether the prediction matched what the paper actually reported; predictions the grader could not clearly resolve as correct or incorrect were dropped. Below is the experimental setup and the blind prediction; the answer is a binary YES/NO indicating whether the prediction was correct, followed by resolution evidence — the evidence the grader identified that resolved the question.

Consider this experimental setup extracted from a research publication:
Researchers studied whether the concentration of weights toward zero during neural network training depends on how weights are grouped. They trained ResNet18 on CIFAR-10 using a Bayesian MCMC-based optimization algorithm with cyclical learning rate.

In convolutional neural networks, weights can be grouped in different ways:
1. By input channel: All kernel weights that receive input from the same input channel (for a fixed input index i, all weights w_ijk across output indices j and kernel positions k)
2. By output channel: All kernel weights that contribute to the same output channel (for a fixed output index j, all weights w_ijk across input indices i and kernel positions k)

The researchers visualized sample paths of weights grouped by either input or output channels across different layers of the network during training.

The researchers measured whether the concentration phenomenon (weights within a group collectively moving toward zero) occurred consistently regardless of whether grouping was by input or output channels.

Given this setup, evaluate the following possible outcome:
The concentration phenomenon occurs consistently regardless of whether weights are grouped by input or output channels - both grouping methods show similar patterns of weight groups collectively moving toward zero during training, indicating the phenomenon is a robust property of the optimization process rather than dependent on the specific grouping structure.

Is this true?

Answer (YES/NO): YES